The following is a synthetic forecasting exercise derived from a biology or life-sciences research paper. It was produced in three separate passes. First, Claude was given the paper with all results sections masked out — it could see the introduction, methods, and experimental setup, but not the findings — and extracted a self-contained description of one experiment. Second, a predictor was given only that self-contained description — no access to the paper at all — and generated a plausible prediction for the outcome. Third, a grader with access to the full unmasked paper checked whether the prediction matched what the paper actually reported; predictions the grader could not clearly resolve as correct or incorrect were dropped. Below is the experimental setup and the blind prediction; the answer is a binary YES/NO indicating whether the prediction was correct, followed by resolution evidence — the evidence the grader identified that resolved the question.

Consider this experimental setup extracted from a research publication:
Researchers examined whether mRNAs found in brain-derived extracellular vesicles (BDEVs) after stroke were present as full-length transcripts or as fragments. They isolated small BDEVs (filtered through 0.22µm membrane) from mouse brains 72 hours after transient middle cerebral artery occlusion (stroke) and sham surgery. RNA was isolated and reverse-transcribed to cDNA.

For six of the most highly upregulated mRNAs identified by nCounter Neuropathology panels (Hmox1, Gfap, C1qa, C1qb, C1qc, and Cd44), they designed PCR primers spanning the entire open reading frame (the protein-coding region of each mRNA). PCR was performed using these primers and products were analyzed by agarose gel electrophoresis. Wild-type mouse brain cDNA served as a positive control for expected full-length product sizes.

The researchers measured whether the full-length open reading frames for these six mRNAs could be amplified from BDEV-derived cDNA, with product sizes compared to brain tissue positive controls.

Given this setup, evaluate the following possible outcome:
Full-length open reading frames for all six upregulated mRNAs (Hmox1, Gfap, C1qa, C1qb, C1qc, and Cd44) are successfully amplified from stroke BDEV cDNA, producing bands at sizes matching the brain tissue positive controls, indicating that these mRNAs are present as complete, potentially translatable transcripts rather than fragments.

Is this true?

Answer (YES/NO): YES